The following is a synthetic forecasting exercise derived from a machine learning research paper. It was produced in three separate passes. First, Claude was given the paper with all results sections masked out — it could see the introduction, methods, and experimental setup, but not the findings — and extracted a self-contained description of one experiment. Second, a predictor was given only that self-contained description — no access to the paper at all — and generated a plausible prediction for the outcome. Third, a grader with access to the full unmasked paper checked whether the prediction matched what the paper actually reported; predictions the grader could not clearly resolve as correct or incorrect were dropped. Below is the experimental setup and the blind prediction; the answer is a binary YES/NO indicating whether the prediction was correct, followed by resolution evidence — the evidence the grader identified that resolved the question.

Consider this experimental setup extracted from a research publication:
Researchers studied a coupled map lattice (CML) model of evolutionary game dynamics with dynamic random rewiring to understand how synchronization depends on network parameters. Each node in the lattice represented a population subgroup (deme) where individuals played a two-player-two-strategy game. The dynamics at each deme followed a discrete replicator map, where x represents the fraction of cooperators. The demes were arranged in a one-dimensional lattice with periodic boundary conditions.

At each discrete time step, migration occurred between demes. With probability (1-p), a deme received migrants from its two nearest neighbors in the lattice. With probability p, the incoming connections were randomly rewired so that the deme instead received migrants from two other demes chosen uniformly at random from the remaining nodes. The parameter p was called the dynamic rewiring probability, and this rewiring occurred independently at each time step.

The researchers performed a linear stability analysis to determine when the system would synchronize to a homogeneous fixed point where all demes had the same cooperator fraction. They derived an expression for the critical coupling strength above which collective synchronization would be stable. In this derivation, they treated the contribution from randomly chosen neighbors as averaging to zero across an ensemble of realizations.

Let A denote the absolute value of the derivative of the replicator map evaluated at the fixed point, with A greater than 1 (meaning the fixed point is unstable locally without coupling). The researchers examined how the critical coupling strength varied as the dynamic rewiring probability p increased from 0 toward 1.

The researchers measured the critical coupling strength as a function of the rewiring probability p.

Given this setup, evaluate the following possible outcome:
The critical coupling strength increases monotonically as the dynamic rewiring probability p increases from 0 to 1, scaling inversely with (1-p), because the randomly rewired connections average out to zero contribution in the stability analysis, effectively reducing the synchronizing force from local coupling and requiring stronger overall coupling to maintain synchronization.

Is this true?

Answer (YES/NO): NO